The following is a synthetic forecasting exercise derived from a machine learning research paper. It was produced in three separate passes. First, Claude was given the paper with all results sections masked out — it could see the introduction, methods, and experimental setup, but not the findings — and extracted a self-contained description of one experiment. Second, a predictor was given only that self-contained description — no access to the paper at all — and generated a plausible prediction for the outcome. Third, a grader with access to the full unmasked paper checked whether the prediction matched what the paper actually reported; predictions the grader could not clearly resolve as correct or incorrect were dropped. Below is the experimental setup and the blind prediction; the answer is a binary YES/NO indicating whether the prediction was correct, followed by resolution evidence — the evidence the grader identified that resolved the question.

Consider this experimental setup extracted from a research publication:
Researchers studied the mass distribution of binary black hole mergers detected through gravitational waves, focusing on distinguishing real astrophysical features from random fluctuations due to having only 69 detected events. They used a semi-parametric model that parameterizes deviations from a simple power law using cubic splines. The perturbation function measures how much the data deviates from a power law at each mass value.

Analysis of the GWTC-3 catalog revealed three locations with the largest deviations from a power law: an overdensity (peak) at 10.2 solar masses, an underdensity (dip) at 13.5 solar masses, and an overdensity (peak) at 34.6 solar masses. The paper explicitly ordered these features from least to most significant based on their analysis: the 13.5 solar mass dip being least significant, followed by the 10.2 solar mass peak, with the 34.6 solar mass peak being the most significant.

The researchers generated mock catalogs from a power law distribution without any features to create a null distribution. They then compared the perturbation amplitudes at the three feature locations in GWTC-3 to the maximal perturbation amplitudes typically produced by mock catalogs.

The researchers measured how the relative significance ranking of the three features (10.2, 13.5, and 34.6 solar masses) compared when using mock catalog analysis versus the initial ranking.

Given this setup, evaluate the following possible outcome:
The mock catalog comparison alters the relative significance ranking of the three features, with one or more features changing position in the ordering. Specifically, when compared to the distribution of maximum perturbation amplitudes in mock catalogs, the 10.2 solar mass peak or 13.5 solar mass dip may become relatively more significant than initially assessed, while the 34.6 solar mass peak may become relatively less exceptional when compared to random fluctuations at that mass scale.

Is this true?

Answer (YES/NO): NO